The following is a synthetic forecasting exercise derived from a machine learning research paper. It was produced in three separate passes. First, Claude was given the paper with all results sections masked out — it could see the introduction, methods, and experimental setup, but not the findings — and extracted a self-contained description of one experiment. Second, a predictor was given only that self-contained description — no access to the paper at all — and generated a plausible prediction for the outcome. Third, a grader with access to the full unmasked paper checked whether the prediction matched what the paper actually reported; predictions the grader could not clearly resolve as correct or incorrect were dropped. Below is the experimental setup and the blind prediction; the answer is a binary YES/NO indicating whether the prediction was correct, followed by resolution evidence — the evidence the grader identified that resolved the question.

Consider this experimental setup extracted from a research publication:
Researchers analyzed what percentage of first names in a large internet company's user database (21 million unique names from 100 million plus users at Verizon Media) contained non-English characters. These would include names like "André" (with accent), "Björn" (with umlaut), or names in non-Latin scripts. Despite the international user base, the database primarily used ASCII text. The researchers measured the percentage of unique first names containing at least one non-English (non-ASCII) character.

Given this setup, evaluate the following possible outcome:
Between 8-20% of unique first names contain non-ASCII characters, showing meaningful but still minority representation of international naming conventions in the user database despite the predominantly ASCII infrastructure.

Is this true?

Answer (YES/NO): NO